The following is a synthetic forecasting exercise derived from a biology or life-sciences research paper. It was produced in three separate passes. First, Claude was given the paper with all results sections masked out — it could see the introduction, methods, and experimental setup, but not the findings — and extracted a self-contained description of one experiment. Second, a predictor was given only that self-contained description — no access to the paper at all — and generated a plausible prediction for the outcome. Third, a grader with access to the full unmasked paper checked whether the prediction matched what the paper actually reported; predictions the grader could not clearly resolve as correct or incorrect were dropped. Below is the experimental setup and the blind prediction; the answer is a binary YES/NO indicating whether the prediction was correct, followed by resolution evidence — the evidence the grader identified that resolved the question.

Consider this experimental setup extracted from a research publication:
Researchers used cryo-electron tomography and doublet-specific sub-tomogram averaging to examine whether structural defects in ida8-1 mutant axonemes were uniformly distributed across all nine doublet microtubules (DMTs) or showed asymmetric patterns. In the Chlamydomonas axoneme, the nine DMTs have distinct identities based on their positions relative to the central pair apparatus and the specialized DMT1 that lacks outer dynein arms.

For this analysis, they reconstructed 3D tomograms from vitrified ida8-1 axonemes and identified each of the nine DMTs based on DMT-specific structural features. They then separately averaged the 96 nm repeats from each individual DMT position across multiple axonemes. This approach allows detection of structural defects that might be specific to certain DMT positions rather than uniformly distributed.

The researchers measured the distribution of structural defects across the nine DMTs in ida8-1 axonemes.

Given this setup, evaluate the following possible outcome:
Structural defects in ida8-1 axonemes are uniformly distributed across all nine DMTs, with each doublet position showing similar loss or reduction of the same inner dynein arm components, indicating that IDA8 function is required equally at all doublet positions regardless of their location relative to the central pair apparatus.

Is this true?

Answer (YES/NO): NO